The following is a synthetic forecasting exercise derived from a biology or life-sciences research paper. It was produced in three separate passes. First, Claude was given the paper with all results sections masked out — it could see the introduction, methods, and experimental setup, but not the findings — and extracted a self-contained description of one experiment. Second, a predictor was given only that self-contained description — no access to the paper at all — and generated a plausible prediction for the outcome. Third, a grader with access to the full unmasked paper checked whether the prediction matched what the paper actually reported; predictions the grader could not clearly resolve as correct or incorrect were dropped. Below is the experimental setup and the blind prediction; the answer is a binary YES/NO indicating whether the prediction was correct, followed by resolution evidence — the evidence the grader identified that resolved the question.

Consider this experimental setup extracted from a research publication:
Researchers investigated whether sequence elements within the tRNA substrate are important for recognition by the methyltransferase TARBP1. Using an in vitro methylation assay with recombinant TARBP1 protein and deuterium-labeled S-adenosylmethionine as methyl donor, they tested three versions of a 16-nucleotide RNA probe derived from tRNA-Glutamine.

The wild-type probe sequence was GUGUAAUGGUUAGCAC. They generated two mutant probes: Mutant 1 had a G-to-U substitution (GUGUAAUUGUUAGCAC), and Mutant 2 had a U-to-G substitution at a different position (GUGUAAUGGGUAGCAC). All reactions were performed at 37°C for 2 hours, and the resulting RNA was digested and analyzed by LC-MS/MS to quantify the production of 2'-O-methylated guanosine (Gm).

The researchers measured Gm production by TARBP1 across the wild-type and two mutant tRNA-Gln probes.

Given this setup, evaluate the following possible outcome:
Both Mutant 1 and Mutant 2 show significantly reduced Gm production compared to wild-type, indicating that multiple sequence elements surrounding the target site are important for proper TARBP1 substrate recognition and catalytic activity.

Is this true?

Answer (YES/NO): YES